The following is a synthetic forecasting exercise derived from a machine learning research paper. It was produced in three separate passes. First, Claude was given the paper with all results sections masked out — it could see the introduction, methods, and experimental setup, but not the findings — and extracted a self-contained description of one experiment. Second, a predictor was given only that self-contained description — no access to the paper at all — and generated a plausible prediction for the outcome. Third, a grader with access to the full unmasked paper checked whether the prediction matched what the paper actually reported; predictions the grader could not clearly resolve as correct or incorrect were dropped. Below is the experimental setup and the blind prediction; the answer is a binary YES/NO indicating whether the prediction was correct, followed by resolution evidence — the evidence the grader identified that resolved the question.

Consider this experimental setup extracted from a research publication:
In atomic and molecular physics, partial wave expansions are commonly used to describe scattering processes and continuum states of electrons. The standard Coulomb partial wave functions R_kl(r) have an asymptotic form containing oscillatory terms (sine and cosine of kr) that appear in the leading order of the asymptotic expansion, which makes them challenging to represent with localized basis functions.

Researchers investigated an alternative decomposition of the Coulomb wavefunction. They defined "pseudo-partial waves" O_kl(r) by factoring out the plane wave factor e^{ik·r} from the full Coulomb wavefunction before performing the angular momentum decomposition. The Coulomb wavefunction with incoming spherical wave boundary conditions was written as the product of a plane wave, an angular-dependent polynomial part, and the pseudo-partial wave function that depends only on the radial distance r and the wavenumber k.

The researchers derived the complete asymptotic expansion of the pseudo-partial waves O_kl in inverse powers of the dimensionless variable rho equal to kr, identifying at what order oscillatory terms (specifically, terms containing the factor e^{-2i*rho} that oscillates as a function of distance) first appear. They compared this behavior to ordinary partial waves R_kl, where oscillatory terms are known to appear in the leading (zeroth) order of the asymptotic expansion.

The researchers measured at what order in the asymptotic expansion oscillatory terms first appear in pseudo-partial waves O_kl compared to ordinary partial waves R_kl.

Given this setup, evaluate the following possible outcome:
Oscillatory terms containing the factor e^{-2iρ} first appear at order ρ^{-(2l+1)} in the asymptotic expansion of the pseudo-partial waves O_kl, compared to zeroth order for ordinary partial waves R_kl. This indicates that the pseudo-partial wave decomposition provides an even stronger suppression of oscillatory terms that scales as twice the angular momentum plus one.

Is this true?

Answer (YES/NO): NO